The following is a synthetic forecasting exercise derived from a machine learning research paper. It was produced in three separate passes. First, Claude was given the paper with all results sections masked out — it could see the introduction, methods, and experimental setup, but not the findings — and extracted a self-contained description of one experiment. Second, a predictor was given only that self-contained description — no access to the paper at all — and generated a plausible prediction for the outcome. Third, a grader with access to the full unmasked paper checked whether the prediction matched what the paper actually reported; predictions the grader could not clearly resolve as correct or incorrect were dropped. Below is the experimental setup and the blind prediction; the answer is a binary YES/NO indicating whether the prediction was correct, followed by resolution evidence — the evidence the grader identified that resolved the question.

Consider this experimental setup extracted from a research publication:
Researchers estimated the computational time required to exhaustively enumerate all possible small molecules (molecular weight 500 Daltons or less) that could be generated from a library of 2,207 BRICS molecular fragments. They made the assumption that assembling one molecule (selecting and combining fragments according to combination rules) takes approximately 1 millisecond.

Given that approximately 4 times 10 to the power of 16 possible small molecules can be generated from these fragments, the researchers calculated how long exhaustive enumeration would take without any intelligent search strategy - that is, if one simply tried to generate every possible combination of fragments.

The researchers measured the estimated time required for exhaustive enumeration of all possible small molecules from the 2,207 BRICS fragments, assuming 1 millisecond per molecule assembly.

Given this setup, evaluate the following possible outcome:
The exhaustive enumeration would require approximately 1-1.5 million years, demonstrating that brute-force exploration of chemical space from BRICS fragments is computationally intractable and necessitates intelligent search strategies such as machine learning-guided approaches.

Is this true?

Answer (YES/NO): YES